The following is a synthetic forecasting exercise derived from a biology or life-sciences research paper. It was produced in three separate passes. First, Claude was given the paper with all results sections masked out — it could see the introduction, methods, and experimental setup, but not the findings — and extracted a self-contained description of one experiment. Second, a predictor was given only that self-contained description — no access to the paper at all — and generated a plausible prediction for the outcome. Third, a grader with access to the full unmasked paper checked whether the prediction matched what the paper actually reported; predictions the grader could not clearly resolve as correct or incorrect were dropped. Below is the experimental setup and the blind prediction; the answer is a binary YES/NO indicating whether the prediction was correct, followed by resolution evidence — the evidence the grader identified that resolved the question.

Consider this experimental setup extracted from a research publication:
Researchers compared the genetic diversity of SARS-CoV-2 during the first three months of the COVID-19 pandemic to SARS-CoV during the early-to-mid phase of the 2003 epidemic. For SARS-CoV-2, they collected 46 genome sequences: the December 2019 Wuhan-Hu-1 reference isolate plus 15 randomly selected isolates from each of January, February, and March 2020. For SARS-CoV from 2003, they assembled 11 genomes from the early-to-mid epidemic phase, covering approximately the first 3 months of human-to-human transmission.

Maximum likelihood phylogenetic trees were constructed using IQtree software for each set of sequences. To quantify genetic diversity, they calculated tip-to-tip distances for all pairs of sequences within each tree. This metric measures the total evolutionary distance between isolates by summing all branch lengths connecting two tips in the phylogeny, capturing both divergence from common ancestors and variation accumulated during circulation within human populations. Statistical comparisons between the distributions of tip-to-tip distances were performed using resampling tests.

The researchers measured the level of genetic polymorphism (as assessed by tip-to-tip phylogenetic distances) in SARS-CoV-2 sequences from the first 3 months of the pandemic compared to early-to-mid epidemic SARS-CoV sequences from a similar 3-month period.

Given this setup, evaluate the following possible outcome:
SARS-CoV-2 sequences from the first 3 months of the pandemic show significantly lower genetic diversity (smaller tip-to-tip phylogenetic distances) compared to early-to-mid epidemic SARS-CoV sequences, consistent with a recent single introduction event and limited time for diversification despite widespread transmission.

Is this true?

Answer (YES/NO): YES